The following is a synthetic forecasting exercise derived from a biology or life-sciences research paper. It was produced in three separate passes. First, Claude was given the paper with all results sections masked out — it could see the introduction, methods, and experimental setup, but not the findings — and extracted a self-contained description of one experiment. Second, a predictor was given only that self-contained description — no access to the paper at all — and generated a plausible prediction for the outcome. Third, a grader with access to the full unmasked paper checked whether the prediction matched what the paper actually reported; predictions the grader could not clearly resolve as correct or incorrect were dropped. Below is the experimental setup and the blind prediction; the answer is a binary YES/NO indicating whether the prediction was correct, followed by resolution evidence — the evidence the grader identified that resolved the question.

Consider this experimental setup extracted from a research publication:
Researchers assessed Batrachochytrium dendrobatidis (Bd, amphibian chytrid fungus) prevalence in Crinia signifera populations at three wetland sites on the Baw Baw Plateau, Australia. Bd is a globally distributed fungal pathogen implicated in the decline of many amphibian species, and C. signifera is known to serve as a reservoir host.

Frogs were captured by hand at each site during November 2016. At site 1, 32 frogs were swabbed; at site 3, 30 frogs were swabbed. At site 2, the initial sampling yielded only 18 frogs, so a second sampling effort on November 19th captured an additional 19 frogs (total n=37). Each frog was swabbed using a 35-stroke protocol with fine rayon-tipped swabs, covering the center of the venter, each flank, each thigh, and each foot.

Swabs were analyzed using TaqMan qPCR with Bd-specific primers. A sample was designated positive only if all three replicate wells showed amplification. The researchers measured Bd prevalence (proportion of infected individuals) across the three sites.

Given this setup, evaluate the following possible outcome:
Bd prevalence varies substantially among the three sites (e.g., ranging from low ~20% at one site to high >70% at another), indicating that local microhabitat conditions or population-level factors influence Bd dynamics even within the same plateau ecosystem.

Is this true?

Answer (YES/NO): NO